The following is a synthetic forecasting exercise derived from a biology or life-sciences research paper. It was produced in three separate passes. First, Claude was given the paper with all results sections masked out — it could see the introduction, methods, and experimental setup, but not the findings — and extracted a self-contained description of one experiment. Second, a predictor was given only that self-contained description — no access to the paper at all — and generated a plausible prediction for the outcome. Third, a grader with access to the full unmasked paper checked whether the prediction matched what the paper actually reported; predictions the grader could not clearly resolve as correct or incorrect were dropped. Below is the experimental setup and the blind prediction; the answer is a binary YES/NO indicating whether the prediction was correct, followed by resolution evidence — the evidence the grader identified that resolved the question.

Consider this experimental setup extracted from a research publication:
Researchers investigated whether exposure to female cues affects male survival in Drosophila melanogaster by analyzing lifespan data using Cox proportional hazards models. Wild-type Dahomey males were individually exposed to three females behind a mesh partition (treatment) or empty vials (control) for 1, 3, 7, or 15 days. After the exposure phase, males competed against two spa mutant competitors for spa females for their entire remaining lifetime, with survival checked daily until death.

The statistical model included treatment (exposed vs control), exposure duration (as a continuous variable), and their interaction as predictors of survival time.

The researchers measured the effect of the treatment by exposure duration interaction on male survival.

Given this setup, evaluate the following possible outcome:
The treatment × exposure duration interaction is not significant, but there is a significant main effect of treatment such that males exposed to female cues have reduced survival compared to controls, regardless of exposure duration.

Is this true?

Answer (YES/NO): NO